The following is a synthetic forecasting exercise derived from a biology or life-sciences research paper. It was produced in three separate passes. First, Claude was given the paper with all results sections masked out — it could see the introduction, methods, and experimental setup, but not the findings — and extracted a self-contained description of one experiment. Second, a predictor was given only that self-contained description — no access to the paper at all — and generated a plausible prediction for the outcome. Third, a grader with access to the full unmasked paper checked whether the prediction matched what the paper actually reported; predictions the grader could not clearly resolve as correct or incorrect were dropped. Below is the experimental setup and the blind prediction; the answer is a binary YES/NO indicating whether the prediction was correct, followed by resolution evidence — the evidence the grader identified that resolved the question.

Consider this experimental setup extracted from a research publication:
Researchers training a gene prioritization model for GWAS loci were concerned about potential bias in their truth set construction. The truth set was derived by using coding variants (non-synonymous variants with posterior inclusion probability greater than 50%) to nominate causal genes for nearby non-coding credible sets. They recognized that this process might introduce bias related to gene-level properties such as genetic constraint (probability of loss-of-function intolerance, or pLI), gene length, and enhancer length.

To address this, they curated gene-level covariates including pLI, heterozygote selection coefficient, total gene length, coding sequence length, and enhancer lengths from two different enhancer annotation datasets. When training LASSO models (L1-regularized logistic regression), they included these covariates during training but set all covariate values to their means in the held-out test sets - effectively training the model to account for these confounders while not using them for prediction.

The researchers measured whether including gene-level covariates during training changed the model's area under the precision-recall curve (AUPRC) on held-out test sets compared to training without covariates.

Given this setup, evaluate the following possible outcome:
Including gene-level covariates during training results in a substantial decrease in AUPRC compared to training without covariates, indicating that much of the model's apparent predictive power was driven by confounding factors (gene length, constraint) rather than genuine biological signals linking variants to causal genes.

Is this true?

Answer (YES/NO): NO